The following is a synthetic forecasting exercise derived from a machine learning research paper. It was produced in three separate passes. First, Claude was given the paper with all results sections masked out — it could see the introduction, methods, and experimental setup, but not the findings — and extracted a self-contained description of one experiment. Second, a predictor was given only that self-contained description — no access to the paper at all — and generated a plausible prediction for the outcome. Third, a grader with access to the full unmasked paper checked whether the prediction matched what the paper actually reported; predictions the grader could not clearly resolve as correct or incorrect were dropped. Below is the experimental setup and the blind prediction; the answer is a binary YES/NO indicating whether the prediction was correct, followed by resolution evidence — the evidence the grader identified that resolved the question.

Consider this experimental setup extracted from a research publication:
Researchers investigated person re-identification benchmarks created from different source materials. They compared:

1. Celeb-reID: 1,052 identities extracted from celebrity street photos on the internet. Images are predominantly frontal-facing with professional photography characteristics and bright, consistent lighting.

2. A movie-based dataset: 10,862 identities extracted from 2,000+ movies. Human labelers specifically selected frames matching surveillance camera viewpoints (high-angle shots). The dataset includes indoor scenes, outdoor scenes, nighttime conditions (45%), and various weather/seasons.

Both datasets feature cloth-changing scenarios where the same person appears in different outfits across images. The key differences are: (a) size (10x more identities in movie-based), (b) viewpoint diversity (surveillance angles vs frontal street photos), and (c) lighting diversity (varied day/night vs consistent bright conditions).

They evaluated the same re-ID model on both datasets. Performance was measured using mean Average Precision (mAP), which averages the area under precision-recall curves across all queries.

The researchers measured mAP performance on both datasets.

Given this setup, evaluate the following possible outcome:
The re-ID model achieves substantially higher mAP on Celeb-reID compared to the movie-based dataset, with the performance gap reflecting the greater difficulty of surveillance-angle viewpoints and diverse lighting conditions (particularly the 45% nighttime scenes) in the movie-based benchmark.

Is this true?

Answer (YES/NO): NO